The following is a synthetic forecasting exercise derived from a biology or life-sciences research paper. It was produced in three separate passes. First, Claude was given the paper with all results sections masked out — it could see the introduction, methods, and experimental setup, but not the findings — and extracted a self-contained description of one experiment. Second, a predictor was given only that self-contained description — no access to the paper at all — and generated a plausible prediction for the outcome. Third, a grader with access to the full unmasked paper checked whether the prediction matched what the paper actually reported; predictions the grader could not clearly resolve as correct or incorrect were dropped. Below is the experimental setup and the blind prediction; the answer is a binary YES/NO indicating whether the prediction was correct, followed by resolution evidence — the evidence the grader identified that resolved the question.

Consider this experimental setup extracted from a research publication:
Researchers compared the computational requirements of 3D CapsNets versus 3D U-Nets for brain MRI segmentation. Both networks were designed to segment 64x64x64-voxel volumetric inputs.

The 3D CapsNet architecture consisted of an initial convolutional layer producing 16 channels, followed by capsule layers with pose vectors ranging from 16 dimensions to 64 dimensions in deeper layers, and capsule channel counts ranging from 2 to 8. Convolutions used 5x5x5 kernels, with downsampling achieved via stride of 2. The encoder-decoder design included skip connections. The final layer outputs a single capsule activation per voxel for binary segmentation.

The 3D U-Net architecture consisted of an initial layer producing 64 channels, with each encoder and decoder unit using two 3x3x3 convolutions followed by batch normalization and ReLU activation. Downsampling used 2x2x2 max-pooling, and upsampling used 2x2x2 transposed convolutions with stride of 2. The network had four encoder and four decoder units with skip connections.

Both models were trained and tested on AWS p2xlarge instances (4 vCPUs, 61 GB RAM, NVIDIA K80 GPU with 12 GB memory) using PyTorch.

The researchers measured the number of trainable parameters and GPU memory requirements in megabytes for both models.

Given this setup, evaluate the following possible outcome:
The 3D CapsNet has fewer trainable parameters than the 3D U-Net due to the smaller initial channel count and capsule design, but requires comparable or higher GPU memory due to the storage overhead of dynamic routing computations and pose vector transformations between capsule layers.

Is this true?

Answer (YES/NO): NO